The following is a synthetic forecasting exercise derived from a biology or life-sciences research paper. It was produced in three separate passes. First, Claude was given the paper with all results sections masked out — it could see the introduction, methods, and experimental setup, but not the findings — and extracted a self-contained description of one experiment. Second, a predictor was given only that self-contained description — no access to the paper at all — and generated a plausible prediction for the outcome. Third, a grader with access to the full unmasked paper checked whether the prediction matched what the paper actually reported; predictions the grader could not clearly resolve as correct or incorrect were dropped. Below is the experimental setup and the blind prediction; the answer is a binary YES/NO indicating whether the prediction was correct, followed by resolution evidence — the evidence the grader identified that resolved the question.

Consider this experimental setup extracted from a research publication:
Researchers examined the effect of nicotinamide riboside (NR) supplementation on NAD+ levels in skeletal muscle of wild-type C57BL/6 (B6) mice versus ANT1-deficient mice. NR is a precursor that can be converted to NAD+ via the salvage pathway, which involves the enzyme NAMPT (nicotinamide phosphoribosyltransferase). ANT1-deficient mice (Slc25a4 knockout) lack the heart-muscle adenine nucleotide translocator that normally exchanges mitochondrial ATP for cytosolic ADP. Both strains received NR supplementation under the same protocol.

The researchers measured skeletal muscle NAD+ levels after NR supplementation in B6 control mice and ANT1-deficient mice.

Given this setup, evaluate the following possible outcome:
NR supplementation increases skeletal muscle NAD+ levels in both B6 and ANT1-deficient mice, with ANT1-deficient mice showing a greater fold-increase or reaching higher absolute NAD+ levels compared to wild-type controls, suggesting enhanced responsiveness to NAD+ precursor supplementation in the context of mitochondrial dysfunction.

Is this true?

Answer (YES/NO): NO